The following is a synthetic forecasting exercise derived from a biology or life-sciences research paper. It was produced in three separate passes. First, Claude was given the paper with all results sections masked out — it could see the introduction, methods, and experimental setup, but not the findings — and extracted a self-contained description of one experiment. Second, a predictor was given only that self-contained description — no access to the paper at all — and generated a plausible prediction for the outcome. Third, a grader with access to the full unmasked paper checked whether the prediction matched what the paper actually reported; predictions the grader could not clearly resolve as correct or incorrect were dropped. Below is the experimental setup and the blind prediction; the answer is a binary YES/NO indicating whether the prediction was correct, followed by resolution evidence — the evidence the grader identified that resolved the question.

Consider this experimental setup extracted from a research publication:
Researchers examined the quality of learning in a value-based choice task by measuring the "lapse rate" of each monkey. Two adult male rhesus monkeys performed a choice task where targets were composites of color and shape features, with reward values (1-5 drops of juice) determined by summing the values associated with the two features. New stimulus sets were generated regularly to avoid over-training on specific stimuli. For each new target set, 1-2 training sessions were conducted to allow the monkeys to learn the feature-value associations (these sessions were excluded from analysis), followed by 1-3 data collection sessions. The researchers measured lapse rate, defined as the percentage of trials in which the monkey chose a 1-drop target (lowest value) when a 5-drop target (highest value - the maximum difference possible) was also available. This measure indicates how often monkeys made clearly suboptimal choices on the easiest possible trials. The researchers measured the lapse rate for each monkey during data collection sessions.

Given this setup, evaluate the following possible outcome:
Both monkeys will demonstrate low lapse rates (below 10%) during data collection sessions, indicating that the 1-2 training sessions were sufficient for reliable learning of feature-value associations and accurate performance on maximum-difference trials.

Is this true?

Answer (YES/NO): YES